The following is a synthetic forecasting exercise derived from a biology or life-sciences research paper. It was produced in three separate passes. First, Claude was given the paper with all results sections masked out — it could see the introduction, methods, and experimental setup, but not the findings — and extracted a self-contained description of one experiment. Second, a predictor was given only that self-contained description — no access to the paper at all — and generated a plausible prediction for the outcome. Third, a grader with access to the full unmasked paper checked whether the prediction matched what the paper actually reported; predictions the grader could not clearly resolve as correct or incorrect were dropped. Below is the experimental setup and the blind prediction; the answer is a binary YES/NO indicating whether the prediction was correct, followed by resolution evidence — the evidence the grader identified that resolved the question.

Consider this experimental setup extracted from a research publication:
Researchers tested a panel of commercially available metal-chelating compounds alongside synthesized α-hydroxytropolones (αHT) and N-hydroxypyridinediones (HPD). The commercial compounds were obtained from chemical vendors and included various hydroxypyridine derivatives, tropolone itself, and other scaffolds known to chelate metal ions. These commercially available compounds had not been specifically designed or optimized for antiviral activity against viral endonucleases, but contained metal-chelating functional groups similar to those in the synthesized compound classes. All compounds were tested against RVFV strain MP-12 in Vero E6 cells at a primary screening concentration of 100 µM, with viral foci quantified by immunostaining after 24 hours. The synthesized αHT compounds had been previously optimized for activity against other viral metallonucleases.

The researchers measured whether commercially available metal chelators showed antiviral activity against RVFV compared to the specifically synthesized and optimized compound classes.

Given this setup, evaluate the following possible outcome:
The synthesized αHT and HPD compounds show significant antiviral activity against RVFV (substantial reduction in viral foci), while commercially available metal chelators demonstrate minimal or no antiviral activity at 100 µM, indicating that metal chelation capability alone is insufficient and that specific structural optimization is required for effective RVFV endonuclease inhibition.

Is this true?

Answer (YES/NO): NO